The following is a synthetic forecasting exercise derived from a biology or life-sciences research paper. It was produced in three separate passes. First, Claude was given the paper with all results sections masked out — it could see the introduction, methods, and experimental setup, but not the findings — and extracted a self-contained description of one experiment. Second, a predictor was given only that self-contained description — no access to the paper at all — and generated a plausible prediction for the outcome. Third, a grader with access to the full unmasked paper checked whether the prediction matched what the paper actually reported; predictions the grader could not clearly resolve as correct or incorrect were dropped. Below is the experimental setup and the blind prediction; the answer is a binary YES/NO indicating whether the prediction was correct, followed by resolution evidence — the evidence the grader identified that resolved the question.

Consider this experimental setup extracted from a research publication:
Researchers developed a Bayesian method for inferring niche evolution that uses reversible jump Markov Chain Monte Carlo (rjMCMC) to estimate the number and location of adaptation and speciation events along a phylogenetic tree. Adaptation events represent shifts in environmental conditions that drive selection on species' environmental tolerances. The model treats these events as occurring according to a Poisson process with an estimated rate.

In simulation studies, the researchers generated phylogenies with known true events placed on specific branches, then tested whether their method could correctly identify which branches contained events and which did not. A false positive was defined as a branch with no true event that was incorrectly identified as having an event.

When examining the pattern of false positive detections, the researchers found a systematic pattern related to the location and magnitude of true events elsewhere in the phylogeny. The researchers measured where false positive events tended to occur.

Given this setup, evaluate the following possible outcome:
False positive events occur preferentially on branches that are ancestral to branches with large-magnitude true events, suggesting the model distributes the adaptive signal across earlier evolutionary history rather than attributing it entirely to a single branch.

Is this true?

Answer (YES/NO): NO